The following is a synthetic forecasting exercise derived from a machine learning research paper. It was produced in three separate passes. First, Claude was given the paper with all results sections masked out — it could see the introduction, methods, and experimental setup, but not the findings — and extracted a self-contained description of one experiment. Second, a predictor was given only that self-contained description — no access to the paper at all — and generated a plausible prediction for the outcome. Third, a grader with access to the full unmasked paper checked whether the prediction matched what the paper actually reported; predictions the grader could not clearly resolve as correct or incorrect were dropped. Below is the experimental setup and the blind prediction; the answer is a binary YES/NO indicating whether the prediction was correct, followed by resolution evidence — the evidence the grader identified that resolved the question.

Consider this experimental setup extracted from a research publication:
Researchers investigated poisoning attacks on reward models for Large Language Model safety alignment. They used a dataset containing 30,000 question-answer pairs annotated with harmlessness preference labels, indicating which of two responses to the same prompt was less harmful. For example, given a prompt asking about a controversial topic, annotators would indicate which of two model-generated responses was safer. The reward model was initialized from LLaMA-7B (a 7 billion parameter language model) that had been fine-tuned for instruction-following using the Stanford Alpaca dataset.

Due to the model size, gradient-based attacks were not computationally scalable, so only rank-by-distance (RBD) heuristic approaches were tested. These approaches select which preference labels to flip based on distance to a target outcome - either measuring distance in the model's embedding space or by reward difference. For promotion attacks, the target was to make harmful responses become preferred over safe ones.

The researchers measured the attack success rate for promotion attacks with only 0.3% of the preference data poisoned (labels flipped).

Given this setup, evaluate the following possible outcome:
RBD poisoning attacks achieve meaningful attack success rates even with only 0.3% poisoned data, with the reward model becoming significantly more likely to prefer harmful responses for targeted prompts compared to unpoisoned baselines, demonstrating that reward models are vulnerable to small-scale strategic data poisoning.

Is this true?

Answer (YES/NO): YES